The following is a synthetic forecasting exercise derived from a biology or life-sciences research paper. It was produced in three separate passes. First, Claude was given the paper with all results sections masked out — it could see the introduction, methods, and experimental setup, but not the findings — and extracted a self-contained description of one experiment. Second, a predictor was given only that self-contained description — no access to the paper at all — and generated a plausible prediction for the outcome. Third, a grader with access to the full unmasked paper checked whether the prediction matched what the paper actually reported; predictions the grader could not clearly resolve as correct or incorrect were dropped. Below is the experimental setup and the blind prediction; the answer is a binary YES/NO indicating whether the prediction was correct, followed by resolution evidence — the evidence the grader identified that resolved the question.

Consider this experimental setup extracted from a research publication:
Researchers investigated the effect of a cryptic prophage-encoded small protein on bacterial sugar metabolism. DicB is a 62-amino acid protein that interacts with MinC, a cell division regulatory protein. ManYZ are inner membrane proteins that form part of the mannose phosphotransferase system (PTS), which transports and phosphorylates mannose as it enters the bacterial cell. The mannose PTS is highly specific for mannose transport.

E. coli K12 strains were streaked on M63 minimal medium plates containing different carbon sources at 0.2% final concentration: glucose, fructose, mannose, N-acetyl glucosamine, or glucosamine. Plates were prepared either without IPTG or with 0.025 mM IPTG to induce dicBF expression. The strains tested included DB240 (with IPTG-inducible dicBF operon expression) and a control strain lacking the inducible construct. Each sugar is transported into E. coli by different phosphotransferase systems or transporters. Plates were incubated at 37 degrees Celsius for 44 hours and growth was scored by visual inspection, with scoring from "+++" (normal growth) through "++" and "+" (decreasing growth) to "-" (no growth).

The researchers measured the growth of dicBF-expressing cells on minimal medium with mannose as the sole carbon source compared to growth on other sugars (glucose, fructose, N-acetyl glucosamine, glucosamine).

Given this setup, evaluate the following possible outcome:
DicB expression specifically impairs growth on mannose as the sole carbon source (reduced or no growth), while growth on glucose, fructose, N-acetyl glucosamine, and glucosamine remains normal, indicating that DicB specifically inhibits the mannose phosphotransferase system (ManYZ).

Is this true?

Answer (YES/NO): NO